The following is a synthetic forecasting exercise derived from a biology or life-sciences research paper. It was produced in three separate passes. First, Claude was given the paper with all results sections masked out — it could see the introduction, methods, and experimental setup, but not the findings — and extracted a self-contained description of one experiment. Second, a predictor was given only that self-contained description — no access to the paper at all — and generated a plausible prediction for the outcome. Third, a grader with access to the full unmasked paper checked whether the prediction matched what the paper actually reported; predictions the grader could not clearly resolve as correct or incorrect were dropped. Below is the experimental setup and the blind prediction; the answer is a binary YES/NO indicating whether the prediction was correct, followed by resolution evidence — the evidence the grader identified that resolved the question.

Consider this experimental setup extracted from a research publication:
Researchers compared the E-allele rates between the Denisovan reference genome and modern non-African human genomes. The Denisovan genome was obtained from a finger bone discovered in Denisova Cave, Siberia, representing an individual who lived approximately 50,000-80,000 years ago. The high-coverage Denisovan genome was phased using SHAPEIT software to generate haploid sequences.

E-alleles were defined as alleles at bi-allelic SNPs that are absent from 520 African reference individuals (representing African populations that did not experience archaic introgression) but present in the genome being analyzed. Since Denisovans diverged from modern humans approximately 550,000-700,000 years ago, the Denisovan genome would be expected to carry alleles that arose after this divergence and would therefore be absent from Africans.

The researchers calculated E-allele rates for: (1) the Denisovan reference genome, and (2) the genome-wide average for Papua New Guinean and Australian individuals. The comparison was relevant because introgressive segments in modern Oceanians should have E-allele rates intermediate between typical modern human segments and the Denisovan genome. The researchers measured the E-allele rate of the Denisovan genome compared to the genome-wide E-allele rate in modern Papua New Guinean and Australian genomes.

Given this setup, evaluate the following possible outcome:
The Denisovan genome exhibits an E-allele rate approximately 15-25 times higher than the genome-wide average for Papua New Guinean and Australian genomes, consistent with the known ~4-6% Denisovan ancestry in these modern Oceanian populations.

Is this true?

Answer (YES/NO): NO